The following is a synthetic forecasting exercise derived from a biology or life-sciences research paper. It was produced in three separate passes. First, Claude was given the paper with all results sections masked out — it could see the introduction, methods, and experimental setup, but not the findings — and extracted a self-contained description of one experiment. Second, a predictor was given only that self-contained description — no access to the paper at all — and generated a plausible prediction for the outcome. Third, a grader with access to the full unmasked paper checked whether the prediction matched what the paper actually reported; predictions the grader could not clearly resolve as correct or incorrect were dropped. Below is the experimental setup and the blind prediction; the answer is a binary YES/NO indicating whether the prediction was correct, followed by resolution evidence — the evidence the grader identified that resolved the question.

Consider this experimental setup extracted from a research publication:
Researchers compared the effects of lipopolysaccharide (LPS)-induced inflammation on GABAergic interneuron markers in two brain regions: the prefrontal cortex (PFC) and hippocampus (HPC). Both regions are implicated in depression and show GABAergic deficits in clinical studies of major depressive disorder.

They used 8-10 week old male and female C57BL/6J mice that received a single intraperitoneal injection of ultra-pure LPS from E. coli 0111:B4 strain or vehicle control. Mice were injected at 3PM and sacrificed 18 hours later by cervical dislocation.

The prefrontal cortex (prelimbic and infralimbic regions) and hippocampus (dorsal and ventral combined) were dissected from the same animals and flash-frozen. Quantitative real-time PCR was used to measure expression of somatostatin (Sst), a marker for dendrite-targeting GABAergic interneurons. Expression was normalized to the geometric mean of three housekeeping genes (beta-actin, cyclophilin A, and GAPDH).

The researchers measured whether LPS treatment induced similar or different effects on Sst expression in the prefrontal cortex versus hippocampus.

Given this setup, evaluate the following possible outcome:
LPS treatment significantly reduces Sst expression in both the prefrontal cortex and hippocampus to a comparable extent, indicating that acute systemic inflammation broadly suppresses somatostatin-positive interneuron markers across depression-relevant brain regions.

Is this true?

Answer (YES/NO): NO